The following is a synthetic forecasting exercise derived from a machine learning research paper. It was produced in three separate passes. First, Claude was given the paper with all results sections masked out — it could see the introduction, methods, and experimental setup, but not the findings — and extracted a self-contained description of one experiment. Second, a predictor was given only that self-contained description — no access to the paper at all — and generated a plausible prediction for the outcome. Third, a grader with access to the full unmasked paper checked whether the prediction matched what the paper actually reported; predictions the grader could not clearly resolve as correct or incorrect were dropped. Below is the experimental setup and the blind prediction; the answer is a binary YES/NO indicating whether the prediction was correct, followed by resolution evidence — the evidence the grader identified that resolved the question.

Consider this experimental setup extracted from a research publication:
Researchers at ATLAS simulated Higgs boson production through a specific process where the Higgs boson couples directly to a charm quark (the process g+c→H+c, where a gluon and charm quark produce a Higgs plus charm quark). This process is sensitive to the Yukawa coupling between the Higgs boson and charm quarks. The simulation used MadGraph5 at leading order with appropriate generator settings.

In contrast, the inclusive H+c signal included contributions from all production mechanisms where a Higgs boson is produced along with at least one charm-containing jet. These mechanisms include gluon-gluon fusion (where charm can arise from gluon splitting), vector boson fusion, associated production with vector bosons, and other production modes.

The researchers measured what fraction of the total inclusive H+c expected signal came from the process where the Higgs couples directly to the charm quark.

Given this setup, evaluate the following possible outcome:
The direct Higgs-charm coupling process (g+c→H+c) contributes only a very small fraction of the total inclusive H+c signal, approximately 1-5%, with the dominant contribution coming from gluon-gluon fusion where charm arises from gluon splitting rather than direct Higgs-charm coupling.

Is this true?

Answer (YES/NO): YES